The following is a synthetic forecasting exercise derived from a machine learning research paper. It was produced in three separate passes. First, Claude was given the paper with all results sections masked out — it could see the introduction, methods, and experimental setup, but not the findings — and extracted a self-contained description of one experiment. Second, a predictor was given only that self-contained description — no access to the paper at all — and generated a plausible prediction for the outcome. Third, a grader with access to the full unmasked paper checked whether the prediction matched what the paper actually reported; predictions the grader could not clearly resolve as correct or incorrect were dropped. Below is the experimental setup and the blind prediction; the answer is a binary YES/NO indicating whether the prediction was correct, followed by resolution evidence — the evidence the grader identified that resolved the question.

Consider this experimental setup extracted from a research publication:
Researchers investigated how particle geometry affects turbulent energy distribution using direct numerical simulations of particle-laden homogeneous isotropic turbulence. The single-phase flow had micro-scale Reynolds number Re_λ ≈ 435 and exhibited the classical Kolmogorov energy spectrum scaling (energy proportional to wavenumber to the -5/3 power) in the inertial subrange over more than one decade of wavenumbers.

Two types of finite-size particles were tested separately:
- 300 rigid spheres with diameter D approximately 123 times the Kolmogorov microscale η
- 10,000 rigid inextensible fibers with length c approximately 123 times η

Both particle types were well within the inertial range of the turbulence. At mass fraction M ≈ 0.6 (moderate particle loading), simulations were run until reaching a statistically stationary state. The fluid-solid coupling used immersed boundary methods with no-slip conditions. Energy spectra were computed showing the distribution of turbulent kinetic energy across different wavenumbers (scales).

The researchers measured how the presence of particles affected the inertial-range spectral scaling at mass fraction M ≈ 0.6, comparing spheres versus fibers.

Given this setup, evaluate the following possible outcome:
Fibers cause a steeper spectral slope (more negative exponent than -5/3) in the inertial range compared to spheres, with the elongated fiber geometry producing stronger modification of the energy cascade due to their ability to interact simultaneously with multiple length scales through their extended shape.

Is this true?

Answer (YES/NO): NO